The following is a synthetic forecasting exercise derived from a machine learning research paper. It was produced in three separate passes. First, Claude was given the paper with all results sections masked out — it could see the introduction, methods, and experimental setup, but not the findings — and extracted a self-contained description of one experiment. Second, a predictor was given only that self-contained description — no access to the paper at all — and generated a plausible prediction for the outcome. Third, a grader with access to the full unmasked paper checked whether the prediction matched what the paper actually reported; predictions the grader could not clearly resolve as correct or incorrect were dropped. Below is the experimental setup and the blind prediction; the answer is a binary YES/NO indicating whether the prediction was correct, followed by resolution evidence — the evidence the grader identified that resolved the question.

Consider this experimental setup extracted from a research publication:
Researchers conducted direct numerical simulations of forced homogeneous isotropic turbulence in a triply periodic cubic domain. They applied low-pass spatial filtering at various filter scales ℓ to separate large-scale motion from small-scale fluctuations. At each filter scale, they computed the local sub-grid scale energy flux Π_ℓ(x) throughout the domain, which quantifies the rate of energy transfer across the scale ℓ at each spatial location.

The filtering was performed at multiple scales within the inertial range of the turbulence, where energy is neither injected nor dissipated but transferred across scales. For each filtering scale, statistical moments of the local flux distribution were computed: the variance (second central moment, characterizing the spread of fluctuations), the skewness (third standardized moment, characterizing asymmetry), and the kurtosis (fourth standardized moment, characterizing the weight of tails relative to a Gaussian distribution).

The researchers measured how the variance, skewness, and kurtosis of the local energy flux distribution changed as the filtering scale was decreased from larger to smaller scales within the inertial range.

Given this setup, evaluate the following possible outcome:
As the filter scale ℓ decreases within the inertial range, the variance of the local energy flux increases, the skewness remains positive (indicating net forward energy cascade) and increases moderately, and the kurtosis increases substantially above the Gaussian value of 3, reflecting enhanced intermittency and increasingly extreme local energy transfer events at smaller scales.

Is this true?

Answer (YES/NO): YES